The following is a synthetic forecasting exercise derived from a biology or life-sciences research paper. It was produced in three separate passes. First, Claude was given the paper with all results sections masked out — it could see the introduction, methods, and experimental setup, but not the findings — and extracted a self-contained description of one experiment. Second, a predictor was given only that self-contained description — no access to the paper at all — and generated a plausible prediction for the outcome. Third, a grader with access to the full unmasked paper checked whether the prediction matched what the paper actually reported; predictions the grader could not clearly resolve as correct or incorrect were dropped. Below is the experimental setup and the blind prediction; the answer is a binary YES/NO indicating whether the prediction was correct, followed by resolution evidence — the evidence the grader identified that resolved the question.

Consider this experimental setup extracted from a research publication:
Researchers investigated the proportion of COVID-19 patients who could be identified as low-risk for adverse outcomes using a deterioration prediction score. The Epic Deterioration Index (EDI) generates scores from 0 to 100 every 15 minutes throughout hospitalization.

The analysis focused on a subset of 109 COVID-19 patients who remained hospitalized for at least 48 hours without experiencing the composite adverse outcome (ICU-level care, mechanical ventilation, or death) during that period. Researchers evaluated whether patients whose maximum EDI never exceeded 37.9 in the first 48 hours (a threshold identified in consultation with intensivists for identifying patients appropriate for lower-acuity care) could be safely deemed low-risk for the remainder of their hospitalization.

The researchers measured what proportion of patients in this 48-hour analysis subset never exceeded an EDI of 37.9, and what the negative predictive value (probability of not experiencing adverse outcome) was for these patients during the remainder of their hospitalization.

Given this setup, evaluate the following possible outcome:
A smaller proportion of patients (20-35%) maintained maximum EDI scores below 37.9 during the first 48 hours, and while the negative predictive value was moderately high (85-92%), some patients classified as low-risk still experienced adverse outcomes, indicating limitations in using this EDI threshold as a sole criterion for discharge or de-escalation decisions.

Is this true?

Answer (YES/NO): NO